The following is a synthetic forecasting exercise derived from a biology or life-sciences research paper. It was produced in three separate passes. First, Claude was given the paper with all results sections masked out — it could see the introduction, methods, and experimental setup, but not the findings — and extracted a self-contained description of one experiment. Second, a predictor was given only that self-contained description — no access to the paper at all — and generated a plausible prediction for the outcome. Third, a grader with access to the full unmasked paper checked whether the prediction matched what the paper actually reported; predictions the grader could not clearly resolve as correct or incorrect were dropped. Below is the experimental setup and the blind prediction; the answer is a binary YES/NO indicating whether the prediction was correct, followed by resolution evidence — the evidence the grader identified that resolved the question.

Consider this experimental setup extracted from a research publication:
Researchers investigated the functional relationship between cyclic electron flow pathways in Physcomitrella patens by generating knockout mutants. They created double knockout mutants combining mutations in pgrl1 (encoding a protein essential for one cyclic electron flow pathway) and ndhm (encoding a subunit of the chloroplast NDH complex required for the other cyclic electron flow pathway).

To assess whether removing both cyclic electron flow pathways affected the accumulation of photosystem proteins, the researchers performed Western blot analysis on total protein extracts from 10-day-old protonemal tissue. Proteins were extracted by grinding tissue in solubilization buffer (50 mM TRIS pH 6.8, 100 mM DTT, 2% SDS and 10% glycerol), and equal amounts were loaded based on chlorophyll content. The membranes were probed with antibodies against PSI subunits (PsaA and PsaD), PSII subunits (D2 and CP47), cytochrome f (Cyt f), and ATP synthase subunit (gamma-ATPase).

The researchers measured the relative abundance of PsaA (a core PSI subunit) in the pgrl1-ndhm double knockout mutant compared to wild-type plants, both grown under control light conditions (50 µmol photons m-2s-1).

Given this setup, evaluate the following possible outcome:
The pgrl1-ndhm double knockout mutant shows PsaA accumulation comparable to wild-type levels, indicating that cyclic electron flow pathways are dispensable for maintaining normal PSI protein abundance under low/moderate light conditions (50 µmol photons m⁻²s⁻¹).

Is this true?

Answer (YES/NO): NO